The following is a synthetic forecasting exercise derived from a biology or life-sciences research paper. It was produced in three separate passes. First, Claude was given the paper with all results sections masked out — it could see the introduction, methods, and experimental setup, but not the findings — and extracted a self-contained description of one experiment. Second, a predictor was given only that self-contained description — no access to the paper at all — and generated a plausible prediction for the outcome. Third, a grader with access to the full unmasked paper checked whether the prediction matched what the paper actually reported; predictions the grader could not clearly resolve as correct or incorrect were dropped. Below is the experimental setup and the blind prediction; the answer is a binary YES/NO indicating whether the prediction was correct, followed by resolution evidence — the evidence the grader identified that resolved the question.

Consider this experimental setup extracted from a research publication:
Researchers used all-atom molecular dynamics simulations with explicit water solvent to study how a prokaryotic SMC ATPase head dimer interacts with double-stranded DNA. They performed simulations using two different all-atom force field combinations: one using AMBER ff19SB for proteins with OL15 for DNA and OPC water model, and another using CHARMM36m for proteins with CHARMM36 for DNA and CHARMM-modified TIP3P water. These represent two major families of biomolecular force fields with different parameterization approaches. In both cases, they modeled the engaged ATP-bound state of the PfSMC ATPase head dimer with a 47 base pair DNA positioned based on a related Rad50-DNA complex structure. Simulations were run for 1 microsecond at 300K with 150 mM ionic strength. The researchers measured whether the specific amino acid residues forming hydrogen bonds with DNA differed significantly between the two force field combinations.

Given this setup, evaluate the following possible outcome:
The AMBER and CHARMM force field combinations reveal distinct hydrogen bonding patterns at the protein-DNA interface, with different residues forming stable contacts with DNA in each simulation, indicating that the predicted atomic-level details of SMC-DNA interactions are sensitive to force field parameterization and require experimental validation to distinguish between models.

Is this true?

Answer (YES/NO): NO